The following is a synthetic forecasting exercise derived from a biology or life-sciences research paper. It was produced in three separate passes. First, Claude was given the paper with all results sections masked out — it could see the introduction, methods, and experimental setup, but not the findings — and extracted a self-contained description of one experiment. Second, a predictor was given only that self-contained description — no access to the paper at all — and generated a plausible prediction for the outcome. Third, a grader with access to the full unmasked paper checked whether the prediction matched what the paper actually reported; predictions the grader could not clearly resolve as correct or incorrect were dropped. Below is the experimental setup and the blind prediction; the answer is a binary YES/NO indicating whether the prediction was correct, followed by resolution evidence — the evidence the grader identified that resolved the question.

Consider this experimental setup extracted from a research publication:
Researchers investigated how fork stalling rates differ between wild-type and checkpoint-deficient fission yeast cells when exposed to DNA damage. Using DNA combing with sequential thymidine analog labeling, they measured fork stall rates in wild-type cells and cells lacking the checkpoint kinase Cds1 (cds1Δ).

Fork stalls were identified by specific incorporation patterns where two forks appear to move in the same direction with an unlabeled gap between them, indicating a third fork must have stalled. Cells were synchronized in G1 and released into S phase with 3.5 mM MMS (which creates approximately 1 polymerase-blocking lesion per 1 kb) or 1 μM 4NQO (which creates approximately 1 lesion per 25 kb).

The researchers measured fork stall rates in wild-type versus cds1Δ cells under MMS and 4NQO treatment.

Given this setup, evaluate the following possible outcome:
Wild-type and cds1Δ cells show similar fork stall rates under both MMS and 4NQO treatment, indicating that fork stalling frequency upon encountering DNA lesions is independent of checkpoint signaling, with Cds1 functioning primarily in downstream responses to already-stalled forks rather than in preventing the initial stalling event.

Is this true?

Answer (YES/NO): NO